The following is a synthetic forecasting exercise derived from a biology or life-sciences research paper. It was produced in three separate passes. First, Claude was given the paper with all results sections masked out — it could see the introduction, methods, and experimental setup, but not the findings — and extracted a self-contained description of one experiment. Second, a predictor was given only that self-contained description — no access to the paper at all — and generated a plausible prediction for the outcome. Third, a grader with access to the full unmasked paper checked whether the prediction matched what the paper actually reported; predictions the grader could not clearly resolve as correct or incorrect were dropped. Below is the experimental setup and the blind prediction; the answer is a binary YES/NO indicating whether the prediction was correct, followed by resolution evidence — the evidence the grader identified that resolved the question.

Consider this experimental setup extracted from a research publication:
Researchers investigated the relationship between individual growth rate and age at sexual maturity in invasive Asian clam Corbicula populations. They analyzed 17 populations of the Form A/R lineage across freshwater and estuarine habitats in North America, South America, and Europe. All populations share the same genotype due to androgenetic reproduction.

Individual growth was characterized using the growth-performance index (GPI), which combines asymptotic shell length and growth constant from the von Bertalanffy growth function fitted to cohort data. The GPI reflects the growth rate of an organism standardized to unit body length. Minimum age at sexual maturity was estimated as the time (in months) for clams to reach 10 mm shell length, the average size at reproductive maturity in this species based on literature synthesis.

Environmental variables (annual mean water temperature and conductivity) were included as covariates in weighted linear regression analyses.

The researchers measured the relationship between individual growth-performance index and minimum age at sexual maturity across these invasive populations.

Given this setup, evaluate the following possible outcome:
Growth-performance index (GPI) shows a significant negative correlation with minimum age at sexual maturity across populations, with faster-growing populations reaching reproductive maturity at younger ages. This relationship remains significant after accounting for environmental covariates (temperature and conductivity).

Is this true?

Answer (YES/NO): YES